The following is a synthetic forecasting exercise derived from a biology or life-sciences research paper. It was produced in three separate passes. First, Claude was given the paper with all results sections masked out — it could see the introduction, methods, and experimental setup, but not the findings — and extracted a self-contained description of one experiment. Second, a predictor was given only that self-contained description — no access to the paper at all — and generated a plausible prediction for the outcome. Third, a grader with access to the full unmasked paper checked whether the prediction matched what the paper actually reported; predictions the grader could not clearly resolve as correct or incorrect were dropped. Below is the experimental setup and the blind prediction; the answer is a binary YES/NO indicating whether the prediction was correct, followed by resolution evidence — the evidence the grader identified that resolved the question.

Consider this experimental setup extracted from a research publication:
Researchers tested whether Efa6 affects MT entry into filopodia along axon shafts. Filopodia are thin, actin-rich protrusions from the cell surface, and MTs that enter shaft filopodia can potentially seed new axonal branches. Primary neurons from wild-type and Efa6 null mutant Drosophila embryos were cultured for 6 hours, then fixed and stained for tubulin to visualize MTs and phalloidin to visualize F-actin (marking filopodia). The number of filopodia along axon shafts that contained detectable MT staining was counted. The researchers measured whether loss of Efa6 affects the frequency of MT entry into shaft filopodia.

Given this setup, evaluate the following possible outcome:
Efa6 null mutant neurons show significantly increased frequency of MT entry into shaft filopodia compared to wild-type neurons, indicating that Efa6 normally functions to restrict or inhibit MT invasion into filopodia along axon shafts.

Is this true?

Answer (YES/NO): YES